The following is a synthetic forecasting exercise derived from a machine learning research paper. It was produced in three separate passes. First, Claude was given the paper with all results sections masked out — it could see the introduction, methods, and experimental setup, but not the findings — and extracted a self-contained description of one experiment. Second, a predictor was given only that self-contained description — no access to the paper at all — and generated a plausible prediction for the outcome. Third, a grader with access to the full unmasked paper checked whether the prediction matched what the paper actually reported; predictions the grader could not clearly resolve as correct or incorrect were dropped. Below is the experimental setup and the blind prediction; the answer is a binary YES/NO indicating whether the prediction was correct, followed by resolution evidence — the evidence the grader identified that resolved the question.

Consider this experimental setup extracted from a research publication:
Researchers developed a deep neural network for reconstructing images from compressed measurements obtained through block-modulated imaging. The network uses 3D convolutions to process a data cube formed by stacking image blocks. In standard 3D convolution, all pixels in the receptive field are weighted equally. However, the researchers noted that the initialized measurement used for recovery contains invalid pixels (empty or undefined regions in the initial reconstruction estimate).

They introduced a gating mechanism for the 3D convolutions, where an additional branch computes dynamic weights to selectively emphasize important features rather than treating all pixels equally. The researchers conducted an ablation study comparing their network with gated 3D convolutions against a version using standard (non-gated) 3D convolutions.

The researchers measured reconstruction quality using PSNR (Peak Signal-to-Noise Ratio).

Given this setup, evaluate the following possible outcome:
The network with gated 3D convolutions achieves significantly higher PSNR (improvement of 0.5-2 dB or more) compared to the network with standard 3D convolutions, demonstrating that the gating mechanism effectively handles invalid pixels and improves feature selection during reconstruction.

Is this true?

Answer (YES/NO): NO